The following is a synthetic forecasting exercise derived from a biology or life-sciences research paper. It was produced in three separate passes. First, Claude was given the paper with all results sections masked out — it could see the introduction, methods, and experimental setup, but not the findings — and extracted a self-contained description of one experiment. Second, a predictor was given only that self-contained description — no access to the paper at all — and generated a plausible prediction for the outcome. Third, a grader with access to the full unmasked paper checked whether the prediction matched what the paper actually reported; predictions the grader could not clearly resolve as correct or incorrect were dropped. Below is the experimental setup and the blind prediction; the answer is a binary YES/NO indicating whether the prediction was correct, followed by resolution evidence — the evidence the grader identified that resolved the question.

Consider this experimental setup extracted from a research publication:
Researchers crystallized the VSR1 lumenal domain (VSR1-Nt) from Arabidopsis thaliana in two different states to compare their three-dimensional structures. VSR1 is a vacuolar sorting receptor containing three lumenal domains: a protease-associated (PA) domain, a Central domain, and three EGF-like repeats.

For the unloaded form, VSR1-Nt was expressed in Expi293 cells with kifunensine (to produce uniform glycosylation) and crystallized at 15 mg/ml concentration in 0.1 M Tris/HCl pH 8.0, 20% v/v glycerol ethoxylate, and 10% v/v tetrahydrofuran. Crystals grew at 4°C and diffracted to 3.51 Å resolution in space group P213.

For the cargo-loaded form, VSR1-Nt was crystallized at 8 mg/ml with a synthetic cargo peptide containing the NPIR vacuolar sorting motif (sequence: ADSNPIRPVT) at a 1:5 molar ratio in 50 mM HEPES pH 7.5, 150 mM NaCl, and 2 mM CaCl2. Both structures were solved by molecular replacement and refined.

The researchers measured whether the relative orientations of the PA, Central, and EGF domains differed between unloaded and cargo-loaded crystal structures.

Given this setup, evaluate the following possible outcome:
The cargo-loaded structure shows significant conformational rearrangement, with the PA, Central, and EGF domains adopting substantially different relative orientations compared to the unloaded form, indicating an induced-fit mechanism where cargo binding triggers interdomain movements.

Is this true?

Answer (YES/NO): NO